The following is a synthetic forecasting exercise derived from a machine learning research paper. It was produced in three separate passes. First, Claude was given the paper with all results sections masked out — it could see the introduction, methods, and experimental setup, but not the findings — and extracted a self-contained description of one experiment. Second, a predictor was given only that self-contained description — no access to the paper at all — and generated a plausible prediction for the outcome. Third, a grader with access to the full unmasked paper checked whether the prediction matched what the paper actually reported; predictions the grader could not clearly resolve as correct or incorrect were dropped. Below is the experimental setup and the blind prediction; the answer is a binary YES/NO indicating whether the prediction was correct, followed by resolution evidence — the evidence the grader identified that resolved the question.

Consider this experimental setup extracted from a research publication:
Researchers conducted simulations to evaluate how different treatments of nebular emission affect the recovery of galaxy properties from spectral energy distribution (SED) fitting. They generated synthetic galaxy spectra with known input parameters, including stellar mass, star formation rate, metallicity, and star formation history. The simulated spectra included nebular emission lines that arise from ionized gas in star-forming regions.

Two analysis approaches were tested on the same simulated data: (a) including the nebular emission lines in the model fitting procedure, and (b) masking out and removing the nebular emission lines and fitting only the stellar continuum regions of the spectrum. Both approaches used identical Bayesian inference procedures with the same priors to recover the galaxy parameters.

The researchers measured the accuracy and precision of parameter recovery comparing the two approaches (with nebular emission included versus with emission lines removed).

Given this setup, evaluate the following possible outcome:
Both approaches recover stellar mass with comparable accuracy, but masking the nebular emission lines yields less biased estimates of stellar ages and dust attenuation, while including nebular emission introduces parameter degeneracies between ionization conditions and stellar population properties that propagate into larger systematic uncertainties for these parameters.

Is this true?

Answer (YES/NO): NO